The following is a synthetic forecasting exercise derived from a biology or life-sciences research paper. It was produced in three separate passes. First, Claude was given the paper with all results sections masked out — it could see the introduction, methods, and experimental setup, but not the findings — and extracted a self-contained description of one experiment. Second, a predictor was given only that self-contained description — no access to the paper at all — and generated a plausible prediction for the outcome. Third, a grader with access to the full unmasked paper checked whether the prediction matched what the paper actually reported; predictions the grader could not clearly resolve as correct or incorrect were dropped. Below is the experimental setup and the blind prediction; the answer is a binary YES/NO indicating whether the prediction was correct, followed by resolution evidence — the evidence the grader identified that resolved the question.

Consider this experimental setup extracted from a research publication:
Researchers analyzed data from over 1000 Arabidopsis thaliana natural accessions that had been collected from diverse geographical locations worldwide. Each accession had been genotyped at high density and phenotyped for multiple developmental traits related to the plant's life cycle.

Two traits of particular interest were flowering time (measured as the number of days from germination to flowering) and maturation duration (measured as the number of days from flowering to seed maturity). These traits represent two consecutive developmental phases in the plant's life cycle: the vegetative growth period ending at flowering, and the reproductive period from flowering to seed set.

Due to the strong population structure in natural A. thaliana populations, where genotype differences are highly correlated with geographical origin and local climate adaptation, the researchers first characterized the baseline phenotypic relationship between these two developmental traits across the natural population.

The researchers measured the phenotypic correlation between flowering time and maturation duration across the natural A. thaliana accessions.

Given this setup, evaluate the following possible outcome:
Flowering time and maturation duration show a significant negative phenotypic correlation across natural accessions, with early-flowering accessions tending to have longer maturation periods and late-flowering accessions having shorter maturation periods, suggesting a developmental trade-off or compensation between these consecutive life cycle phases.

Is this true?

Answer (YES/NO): YES